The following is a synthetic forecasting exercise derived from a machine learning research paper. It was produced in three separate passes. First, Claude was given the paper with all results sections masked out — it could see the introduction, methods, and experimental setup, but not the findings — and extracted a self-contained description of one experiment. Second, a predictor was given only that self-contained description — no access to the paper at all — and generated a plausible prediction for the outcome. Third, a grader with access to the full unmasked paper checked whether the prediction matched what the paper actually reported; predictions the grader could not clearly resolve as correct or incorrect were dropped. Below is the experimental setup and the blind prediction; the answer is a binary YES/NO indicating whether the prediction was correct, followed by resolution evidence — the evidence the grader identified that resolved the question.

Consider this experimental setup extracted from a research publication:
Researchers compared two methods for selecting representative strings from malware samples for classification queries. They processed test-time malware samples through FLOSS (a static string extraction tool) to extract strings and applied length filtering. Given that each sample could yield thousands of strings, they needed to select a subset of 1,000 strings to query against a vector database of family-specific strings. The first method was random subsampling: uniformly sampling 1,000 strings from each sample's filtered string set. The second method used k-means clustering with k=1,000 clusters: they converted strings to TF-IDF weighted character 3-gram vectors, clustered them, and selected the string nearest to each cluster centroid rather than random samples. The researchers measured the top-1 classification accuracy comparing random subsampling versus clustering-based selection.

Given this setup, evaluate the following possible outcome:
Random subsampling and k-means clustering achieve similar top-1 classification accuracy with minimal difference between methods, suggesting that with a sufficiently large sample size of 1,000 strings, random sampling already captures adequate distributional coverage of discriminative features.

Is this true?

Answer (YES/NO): NO